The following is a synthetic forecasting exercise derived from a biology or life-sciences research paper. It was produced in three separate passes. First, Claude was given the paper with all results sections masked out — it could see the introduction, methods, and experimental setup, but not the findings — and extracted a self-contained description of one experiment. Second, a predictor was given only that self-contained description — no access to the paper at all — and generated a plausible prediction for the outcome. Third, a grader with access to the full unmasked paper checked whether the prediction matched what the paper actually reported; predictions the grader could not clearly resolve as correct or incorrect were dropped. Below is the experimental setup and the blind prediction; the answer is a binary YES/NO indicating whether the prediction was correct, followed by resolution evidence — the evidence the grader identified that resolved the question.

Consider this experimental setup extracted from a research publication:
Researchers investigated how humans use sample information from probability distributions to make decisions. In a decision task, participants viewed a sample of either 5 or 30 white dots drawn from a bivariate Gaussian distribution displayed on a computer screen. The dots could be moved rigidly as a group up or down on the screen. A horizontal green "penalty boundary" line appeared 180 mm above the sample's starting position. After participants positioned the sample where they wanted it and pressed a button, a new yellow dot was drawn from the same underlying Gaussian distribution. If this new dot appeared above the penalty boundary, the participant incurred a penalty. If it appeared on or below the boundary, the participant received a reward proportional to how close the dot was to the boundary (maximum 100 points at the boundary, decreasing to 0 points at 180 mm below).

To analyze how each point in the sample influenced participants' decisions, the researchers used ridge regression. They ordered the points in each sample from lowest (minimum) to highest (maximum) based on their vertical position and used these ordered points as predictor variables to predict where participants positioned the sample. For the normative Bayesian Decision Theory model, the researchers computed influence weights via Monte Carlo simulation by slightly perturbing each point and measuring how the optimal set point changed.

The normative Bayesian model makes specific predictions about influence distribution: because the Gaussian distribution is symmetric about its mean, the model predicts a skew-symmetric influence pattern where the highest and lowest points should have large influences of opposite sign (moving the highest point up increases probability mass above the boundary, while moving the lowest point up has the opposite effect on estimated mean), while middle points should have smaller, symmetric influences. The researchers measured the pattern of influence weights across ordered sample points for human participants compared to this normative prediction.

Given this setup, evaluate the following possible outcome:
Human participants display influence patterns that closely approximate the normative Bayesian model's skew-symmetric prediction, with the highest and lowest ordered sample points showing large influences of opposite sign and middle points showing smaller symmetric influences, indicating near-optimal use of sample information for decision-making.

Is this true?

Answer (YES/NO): NO